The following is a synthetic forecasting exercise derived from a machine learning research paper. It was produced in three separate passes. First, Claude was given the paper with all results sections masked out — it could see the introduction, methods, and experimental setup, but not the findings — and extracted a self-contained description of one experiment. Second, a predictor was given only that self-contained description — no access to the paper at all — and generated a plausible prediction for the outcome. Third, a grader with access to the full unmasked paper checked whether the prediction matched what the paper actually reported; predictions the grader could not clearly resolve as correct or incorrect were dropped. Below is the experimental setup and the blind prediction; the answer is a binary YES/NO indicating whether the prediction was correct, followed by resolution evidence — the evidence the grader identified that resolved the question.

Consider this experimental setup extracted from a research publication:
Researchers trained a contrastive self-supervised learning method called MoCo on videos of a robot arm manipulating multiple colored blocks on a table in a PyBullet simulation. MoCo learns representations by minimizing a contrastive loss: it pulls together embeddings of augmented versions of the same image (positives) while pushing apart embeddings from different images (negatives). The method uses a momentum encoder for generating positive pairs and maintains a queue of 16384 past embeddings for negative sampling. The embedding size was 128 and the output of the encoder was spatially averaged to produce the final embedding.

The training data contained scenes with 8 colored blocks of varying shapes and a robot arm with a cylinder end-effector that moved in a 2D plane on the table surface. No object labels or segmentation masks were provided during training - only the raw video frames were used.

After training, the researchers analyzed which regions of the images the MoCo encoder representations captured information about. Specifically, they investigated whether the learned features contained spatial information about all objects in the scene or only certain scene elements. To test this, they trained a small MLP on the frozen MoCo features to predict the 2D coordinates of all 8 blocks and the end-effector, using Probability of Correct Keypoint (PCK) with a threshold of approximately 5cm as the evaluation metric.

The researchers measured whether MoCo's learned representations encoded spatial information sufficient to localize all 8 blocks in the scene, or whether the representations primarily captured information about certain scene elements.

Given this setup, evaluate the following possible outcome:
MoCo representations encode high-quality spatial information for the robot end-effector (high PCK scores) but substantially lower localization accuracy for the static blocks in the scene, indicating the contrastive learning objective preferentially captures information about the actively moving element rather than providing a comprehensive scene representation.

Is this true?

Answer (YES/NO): YES